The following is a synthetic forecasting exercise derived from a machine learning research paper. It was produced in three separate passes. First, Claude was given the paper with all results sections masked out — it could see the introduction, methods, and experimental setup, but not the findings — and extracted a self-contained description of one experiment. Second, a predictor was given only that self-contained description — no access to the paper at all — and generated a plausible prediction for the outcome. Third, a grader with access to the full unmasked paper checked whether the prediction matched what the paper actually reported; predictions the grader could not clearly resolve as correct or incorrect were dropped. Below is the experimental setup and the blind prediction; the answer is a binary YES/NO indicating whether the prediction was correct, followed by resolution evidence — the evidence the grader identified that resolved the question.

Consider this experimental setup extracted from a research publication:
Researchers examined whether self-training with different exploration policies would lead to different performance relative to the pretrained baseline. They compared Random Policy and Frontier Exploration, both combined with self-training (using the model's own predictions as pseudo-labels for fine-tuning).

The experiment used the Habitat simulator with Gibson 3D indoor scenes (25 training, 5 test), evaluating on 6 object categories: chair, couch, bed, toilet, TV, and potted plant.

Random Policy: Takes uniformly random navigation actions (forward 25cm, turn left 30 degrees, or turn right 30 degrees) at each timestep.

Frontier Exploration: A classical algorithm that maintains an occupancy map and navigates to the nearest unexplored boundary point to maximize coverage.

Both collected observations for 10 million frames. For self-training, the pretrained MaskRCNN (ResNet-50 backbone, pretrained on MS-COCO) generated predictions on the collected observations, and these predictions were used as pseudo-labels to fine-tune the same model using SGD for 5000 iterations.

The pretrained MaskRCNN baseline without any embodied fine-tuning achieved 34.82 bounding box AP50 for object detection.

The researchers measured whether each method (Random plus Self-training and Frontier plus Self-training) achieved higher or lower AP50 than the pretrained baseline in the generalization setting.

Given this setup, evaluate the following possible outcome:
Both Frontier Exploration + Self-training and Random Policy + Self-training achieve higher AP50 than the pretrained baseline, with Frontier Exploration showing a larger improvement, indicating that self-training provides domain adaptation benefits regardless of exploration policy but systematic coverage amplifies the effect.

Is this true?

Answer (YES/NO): NO